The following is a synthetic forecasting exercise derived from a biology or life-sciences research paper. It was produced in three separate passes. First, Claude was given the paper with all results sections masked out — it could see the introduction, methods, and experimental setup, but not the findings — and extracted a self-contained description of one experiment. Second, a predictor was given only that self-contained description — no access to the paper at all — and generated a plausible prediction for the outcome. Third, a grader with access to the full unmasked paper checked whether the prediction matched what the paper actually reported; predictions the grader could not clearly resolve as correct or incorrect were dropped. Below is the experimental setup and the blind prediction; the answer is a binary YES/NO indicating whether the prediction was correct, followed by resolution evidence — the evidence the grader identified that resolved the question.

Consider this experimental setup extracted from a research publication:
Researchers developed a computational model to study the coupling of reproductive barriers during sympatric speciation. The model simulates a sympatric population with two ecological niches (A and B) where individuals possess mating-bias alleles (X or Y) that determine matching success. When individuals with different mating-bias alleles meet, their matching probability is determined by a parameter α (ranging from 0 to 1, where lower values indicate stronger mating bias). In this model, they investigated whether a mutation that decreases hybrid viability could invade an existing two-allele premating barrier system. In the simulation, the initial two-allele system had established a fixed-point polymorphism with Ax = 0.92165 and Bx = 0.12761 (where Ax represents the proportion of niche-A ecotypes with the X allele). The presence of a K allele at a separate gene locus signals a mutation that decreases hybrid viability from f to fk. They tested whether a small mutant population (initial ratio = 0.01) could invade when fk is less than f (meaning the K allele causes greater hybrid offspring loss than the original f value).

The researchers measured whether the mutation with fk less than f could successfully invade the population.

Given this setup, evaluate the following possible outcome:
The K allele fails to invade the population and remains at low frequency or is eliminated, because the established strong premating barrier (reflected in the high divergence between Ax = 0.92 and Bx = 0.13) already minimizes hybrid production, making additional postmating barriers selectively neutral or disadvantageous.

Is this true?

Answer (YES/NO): NO